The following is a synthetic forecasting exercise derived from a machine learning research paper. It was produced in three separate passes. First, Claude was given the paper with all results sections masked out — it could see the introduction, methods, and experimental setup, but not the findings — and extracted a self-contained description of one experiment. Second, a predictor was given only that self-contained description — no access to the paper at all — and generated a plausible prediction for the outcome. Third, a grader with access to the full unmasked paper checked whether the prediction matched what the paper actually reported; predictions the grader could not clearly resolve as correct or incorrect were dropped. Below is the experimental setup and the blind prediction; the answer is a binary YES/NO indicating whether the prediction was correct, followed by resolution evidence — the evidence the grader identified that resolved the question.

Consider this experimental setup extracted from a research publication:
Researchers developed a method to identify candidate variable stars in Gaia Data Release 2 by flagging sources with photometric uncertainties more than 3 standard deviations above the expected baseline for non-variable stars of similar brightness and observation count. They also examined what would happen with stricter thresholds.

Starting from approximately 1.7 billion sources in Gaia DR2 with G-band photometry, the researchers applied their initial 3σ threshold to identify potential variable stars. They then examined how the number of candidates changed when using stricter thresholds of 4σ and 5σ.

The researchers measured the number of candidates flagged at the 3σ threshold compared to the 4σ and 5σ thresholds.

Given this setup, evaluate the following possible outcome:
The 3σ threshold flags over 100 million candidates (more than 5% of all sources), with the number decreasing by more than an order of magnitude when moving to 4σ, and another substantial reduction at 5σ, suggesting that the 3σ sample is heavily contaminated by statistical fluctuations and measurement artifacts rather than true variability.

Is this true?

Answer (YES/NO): NO